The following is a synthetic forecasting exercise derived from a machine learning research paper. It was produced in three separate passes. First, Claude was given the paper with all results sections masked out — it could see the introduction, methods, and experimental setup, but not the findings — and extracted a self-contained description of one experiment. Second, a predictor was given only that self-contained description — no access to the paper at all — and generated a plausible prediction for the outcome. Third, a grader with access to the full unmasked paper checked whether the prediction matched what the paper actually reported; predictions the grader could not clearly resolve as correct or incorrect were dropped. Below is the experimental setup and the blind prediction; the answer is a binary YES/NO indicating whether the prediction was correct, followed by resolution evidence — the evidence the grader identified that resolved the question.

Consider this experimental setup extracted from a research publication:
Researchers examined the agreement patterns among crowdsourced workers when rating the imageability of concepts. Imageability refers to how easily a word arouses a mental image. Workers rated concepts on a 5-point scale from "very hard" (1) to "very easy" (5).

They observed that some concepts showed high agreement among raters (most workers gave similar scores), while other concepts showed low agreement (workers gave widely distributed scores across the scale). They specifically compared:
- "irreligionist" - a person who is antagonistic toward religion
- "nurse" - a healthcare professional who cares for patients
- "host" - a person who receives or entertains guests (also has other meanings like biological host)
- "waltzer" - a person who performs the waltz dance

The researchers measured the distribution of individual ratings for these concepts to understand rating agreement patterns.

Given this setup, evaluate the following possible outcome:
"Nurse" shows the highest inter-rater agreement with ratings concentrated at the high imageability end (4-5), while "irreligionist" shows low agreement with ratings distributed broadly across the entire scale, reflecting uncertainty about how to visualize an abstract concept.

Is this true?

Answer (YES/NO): NO